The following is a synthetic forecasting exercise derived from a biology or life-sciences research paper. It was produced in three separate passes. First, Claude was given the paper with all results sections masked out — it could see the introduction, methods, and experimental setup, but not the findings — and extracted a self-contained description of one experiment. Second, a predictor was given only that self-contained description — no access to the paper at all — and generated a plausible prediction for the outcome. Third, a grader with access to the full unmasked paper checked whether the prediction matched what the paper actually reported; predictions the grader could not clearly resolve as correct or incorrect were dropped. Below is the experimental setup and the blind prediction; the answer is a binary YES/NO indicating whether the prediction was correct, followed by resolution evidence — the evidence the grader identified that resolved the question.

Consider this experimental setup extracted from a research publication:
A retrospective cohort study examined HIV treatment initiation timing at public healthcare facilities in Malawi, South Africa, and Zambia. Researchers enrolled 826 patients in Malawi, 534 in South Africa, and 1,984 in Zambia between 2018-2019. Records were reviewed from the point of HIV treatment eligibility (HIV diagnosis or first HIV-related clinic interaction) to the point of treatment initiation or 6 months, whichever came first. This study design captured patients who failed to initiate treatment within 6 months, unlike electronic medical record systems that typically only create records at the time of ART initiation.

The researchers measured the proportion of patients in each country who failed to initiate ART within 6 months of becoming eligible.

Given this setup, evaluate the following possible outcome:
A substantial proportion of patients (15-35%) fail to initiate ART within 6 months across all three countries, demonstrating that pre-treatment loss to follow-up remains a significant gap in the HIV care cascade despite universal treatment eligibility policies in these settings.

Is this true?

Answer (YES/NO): NO